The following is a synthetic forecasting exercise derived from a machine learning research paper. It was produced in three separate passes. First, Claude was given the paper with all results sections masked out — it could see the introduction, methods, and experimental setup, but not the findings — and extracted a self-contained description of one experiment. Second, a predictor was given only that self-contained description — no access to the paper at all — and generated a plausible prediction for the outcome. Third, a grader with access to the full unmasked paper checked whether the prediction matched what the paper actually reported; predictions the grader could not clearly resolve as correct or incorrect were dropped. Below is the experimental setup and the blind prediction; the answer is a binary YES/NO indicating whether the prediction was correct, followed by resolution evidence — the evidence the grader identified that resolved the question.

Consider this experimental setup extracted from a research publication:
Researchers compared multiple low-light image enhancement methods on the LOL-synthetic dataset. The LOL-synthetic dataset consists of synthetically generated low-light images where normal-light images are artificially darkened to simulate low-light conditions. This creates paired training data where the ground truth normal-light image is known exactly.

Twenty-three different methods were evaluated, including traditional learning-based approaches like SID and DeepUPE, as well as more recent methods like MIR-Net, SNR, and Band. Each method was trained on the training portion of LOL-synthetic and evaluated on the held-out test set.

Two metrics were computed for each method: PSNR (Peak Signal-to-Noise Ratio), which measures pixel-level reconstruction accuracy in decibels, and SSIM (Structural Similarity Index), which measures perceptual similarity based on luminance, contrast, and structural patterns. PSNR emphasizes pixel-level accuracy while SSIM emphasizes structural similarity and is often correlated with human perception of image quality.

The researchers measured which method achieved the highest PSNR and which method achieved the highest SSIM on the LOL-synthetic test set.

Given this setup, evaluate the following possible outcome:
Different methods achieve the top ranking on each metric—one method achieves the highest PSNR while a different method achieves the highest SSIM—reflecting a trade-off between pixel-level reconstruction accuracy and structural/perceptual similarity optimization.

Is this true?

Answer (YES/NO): YES